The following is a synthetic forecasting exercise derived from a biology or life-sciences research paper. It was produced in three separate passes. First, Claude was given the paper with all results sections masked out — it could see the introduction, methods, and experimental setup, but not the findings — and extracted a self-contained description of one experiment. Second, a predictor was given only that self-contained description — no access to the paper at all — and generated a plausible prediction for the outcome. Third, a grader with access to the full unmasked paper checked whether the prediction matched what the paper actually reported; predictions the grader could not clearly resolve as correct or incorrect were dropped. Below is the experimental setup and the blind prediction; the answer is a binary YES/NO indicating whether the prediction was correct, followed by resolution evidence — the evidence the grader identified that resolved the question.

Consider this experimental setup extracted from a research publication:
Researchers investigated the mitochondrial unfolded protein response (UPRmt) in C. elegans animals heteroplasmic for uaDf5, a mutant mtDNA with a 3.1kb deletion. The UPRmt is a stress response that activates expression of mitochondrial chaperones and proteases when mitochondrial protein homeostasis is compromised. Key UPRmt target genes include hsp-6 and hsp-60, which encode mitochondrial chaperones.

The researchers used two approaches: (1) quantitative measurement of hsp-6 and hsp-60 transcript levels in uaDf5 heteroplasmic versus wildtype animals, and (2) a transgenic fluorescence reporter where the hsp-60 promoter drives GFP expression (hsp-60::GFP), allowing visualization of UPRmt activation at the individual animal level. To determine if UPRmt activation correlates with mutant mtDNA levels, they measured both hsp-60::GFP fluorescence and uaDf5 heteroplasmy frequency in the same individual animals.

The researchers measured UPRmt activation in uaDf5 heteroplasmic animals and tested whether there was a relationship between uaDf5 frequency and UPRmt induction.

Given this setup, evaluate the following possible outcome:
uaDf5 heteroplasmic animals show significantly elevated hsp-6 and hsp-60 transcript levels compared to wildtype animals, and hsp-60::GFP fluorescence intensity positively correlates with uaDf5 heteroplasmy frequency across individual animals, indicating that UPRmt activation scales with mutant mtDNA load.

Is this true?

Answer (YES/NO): YES